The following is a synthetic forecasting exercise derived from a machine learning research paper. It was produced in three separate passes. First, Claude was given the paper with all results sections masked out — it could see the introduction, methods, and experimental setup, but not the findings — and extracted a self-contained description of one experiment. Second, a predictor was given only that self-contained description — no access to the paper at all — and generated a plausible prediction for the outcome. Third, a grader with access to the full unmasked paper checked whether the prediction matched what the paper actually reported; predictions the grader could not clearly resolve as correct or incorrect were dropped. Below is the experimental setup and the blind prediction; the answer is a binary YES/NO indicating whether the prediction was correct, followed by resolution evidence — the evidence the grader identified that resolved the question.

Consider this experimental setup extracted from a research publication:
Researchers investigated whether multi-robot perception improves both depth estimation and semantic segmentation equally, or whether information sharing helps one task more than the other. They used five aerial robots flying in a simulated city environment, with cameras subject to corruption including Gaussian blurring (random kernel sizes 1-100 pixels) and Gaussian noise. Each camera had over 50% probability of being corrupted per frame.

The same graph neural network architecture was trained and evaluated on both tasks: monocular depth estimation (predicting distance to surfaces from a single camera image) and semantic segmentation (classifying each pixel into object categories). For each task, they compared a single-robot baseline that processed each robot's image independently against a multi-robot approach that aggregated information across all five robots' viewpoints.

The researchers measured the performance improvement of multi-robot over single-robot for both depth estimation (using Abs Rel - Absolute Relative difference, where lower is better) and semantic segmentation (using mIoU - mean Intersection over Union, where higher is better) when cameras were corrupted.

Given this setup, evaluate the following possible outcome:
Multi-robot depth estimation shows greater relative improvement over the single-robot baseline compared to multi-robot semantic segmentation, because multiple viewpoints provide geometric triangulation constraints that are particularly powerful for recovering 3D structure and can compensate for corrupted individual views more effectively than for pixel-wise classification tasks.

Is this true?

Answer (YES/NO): YES